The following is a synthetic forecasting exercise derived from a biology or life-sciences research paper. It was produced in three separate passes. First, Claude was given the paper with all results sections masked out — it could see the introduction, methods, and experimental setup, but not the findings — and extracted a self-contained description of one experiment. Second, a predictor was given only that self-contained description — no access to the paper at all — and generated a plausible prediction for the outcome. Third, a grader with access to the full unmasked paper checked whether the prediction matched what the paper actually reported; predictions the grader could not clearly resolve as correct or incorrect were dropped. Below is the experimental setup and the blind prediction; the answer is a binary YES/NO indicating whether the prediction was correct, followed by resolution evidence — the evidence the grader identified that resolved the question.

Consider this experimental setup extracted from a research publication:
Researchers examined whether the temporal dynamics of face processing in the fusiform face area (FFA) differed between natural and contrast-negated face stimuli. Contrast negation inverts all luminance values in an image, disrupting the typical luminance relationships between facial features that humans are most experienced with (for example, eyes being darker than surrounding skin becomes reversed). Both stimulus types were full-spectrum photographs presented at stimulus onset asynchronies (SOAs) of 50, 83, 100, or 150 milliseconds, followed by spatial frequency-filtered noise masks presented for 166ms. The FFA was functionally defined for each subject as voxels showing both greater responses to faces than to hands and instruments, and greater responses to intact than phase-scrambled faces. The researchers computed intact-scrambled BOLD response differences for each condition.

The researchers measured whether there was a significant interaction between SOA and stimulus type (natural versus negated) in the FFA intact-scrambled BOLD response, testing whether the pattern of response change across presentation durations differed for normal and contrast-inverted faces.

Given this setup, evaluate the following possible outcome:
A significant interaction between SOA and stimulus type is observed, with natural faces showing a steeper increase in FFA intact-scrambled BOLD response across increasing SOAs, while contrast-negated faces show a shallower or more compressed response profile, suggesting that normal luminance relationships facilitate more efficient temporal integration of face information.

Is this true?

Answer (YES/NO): YES